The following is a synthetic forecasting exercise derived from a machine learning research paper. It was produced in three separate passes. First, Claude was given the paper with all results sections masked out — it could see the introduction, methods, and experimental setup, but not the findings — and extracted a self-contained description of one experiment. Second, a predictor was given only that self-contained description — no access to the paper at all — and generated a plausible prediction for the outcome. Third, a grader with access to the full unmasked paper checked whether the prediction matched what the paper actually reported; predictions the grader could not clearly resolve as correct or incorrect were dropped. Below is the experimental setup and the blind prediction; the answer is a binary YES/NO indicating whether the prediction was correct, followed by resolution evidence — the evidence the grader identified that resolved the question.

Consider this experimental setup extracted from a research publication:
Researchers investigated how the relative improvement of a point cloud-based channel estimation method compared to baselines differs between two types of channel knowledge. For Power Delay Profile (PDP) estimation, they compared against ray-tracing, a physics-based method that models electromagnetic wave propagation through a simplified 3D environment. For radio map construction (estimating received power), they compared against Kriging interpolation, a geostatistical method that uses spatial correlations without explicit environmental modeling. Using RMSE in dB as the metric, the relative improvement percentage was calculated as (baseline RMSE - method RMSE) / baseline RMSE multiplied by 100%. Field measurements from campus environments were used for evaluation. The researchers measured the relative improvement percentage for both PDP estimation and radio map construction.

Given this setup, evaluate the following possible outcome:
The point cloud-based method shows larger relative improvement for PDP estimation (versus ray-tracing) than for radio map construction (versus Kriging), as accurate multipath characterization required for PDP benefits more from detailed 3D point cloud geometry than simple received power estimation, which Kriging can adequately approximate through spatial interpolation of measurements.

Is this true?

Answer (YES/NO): YES